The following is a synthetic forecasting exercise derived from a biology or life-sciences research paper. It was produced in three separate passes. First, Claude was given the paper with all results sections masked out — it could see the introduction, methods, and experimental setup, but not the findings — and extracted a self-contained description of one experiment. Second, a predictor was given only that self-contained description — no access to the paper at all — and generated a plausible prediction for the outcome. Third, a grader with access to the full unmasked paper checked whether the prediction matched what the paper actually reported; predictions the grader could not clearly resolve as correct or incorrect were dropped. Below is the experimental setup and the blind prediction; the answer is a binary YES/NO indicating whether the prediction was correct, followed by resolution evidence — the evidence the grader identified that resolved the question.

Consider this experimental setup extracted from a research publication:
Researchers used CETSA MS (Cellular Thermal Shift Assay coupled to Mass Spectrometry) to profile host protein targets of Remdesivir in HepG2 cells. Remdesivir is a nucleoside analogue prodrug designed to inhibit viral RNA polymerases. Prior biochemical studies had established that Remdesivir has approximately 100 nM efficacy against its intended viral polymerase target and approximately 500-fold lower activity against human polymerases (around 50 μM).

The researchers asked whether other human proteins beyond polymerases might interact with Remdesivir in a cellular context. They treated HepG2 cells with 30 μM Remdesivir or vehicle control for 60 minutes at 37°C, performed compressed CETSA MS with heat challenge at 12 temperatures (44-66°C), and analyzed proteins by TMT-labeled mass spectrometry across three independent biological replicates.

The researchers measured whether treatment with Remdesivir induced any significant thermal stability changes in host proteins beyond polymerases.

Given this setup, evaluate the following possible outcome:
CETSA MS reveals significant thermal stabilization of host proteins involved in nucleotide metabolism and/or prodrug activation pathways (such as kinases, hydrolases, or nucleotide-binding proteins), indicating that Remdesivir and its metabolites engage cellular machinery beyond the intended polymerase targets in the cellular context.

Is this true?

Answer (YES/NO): YES